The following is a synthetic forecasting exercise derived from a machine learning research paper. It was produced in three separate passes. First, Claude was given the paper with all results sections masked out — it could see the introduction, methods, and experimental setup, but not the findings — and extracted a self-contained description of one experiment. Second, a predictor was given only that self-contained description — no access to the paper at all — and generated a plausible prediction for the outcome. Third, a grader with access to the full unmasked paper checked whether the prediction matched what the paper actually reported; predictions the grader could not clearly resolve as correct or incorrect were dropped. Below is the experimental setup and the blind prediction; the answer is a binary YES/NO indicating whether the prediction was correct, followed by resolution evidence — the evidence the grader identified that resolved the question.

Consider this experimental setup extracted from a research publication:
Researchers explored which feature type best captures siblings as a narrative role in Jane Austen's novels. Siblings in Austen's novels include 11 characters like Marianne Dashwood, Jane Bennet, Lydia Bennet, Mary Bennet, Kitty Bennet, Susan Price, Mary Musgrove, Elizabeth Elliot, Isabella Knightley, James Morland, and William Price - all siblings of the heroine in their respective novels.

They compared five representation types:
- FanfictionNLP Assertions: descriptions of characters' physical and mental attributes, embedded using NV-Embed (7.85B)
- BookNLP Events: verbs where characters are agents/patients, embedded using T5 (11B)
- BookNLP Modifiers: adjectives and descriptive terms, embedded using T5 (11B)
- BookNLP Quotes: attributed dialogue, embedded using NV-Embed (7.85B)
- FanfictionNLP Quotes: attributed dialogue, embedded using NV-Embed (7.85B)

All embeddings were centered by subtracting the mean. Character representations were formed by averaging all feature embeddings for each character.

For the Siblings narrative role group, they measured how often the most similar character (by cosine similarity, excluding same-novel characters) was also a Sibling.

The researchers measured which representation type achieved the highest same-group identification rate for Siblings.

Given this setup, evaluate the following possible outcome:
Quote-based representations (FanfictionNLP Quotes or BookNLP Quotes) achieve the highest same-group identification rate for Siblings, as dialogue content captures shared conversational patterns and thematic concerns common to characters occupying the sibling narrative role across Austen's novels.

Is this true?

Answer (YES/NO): NO